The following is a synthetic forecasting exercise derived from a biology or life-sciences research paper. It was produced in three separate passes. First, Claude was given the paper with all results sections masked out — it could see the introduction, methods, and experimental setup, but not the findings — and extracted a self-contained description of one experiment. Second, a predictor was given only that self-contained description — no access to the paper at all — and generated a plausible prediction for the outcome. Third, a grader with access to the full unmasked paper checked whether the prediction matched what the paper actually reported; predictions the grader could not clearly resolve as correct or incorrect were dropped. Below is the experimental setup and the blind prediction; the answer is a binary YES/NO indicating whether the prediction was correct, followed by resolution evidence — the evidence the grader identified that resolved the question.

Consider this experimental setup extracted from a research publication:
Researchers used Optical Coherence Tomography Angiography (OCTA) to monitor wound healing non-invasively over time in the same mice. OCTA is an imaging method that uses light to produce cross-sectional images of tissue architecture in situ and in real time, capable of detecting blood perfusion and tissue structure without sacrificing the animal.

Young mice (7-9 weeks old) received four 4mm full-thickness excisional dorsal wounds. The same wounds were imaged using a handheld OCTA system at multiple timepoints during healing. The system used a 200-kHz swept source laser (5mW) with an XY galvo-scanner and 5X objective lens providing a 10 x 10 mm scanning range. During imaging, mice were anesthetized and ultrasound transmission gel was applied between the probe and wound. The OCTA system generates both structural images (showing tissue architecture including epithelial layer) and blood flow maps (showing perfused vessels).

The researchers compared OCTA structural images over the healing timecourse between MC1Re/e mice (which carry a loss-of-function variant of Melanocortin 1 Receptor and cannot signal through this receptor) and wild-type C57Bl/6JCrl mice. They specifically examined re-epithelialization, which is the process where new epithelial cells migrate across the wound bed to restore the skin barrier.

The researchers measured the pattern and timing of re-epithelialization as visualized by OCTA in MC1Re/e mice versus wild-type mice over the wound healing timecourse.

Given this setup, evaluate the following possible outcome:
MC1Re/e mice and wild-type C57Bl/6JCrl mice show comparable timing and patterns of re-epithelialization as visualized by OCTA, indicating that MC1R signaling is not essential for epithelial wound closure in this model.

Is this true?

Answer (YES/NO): NO